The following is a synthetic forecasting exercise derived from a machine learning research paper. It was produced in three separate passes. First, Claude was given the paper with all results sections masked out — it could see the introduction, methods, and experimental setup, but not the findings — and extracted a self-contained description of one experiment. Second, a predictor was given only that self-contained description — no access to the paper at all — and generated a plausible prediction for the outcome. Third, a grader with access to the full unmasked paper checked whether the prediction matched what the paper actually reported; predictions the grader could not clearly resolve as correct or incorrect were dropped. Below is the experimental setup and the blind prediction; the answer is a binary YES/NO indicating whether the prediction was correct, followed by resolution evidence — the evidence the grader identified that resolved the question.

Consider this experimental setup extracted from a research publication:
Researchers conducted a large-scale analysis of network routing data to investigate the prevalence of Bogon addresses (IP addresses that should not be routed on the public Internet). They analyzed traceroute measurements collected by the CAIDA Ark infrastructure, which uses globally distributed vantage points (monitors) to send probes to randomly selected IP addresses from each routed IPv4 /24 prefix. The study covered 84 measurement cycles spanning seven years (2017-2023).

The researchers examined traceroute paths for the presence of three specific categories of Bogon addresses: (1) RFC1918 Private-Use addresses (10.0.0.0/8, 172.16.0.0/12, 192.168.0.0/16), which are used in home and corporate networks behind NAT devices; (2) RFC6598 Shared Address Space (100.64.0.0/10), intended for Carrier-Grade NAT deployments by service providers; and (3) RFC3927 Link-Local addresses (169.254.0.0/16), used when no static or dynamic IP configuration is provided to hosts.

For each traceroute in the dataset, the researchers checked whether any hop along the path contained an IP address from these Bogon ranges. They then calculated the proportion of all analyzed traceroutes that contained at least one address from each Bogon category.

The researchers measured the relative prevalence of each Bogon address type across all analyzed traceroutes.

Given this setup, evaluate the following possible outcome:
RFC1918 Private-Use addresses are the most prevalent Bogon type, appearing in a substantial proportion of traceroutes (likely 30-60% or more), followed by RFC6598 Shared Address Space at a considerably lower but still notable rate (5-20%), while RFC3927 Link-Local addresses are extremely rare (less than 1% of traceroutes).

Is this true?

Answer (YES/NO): NO